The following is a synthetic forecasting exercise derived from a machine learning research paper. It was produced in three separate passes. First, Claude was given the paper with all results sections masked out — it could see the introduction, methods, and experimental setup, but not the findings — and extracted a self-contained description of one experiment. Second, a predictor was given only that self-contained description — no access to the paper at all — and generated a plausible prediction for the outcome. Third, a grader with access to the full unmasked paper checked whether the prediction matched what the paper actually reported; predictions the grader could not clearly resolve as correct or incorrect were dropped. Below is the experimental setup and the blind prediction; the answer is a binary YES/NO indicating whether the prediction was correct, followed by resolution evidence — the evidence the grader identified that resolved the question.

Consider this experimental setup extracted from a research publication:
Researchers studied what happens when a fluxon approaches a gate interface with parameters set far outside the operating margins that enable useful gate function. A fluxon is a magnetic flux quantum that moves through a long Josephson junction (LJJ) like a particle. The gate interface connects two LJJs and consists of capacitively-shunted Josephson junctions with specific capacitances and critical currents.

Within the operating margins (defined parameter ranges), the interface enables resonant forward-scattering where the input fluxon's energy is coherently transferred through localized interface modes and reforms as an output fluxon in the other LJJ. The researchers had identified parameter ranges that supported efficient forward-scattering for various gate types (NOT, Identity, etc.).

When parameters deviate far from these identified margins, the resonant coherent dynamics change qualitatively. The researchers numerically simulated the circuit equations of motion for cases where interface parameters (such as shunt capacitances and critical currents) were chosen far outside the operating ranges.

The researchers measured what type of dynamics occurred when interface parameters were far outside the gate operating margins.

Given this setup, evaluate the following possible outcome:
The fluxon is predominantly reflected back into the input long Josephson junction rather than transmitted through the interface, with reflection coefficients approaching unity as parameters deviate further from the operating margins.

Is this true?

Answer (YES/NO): NO